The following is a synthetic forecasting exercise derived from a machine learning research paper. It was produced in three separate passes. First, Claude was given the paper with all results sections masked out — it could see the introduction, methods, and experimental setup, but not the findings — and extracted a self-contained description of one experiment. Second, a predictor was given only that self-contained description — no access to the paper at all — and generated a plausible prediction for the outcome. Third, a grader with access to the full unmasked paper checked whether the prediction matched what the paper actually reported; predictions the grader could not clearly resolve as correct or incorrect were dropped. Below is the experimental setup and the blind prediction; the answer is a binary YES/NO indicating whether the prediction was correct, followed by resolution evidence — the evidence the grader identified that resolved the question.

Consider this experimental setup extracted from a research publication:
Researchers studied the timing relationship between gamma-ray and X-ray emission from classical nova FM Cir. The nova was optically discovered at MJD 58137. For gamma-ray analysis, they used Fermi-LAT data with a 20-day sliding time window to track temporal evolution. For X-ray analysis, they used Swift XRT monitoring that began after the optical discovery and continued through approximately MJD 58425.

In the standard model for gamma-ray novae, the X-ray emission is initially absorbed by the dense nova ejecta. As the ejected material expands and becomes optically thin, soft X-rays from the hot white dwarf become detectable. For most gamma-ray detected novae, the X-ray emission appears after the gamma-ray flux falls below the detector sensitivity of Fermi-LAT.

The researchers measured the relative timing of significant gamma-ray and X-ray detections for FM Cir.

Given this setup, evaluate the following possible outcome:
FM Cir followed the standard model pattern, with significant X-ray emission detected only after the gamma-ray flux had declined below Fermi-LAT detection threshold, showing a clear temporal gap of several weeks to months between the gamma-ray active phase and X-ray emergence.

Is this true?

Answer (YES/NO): NO